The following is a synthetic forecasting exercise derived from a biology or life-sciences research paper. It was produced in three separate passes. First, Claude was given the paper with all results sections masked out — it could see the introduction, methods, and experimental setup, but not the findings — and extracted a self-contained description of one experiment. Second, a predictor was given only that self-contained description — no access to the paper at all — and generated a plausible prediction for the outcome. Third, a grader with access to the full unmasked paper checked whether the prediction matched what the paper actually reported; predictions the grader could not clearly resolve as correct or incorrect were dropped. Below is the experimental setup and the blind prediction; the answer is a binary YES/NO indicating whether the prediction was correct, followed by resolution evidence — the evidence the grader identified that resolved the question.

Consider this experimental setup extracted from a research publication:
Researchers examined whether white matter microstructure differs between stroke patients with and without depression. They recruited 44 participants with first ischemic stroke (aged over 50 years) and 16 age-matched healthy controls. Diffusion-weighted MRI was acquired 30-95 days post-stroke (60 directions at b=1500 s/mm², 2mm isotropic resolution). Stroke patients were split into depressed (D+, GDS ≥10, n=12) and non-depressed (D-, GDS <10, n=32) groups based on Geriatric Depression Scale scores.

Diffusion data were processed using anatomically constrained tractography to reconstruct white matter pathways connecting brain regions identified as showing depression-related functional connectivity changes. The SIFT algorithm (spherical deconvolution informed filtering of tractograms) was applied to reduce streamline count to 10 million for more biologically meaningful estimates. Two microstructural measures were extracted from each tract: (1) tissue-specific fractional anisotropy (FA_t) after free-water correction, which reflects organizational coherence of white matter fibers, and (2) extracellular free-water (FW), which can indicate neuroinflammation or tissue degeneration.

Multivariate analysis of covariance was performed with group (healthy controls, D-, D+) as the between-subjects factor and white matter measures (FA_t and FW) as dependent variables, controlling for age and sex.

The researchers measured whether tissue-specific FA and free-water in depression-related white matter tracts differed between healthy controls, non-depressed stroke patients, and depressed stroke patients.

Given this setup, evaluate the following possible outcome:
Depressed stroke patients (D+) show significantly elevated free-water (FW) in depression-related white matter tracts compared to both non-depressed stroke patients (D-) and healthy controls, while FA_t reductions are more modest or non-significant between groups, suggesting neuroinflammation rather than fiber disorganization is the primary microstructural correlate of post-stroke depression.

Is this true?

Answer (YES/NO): NO